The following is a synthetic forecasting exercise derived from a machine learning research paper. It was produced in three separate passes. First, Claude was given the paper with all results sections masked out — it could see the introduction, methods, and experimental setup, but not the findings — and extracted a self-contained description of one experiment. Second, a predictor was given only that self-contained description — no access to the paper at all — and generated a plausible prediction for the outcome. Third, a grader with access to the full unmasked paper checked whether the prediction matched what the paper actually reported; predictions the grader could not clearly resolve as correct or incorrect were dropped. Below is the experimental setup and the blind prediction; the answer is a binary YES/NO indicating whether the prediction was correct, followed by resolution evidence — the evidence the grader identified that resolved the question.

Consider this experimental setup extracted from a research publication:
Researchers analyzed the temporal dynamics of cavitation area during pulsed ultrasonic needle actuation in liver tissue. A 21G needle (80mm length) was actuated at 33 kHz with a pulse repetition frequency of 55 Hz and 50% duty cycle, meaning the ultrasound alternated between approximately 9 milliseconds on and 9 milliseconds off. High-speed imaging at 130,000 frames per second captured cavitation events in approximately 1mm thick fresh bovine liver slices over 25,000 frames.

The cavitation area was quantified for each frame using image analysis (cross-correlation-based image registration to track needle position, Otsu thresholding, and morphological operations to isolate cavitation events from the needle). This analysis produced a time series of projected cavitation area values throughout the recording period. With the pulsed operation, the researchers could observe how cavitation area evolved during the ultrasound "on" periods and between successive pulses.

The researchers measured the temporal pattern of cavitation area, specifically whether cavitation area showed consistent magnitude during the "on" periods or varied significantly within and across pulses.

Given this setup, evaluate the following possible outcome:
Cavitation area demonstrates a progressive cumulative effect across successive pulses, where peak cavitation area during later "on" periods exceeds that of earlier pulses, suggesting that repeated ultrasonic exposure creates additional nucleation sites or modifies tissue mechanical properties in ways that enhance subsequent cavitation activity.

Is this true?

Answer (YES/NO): YES